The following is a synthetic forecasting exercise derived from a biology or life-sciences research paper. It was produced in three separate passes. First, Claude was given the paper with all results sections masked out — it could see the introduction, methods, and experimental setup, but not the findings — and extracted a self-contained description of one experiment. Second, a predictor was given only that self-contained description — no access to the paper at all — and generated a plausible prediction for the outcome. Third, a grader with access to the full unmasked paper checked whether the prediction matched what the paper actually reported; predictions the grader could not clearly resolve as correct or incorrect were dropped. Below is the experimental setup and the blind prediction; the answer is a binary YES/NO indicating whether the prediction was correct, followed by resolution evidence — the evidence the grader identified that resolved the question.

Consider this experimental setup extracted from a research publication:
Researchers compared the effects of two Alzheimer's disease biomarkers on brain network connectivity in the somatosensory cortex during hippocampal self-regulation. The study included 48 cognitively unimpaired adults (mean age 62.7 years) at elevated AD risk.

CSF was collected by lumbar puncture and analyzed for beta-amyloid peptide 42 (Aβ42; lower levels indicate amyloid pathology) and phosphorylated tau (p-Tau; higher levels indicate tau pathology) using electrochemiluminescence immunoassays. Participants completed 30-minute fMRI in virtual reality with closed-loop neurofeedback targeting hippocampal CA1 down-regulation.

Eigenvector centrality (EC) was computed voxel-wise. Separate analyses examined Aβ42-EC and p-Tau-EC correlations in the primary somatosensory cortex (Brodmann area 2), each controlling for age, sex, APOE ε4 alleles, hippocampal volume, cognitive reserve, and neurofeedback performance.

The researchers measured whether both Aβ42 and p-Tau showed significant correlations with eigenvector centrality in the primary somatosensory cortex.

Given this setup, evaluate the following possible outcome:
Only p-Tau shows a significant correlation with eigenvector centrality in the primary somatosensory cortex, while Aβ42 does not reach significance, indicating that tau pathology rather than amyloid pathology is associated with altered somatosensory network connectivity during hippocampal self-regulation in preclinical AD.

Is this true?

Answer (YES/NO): YES